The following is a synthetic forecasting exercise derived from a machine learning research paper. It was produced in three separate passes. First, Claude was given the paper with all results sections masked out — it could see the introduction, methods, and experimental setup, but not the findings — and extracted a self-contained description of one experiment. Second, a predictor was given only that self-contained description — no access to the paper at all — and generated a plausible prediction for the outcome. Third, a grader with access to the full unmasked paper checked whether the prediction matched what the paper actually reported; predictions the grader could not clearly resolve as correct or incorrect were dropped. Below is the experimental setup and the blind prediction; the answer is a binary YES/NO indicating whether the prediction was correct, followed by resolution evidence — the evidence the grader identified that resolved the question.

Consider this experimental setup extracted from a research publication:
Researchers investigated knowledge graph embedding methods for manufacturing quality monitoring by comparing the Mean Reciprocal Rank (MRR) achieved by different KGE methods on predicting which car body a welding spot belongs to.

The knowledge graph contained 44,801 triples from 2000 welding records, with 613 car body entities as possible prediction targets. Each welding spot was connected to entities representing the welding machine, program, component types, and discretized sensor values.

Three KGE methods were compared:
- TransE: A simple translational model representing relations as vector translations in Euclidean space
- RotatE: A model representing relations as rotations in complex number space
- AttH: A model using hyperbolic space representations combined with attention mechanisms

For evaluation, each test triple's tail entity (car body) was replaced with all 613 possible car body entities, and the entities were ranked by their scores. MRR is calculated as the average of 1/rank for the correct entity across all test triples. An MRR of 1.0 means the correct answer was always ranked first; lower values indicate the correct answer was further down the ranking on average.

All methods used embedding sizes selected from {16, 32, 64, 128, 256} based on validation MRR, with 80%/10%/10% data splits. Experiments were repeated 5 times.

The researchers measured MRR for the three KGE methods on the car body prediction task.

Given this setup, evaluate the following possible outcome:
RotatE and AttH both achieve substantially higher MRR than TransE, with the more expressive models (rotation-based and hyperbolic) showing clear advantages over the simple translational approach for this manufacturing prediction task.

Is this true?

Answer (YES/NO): NO